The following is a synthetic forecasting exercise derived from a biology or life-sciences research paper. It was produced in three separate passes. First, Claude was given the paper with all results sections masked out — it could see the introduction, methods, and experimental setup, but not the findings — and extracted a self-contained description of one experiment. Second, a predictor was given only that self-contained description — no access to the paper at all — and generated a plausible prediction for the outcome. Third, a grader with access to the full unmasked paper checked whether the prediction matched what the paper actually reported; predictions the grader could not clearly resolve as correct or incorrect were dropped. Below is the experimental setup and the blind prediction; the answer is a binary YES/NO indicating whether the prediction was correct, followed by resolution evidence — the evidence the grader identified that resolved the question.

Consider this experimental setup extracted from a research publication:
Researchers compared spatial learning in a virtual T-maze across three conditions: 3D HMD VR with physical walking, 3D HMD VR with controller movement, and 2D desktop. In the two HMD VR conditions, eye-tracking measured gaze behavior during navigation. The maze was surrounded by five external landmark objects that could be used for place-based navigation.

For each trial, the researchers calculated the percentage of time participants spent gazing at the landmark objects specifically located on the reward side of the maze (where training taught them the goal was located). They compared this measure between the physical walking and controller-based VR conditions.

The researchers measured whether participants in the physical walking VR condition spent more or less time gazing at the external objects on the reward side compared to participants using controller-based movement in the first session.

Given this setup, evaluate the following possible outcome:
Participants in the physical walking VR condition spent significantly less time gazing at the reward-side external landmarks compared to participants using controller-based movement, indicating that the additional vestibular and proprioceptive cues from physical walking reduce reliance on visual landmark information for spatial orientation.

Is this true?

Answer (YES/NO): NO